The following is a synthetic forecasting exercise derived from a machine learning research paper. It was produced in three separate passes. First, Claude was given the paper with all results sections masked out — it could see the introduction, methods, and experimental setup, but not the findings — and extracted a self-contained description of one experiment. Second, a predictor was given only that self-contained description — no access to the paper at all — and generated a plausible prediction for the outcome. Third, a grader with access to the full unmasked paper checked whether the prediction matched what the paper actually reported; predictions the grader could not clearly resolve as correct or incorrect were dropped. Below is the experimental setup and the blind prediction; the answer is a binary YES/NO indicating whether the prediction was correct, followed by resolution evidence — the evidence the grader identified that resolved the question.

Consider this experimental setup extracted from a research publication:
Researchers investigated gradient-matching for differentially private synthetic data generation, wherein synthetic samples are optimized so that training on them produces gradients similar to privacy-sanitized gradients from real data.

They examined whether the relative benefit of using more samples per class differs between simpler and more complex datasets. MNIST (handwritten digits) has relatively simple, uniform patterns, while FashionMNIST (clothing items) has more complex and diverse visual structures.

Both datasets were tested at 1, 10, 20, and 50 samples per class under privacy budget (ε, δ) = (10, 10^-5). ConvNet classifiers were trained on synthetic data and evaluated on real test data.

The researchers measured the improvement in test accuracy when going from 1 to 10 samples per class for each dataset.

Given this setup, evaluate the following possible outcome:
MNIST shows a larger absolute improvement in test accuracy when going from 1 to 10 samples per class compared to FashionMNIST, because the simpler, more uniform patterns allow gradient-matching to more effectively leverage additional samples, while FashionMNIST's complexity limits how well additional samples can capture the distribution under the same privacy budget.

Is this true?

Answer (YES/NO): YES